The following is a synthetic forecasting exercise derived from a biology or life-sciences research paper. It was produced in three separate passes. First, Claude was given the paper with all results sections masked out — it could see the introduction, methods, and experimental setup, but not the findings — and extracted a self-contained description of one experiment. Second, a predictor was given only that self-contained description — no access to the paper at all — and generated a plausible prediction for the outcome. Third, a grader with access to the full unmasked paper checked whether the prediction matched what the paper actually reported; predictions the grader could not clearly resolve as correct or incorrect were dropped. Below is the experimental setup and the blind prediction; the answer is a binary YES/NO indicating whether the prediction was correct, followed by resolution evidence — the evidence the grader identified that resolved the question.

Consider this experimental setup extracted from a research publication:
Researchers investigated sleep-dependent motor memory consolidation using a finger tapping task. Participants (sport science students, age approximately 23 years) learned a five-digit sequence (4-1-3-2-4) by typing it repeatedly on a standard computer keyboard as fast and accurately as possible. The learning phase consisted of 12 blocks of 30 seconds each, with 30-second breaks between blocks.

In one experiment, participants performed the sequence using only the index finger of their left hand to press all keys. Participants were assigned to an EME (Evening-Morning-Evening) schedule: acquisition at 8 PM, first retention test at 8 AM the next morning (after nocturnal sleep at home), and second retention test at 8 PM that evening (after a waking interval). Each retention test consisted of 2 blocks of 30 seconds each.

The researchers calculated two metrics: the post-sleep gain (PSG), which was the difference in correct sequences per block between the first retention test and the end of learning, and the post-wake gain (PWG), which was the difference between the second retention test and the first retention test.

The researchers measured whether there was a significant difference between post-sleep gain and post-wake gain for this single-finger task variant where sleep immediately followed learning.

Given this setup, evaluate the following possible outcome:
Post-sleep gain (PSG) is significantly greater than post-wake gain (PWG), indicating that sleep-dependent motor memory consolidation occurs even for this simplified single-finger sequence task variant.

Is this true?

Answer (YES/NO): NO